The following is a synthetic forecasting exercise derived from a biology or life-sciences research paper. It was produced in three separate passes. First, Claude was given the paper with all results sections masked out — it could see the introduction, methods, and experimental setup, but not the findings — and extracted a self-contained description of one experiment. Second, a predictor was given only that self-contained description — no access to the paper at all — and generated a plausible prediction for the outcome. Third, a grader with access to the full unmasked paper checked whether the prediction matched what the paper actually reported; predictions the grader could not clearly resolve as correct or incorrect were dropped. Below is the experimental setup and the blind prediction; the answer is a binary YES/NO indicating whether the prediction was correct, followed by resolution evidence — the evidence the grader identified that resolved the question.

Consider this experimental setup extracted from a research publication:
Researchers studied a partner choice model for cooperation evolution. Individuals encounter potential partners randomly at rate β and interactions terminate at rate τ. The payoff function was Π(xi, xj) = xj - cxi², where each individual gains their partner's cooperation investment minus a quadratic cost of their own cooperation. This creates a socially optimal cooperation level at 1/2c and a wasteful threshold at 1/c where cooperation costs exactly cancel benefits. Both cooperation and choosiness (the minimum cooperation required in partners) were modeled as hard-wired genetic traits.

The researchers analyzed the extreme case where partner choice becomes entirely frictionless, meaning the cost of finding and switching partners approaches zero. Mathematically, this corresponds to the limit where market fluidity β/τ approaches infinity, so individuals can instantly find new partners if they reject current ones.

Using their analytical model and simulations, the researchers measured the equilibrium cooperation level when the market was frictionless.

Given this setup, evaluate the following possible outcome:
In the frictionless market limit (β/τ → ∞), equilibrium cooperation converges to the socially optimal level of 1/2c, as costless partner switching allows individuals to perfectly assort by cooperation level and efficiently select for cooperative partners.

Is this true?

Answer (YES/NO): NO